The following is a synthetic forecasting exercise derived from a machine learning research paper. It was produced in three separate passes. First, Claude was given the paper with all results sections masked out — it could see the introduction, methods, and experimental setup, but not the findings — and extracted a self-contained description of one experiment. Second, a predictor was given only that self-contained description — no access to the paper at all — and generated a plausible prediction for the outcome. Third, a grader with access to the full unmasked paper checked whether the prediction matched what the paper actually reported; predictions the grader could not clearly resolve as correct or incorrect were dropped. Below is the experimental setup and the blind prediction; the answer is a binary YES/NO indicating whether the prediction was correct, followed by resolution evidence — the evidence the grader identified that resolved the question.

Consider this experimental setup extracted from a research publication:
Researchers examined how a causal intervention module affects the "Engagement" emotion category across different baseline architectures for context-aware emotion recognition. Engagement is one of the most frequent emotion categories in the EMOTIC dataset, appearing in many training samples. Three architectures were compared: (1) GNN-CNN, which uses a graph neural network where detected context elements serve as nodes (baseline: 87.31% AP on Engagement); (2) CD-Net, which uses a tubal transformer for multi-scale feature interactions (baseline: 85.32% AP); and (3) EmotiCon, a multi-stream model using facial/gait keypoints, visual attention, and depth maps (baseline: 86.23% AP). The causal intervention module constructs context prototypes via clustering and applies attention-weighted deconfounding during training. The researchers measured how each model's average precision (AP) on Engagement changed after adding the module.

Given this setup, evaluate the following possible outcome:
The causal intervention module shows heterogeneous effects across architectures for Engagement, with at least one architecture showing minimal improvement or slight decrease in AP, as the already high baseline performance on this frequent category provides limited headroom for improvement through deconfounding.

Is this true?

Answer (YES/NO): NO